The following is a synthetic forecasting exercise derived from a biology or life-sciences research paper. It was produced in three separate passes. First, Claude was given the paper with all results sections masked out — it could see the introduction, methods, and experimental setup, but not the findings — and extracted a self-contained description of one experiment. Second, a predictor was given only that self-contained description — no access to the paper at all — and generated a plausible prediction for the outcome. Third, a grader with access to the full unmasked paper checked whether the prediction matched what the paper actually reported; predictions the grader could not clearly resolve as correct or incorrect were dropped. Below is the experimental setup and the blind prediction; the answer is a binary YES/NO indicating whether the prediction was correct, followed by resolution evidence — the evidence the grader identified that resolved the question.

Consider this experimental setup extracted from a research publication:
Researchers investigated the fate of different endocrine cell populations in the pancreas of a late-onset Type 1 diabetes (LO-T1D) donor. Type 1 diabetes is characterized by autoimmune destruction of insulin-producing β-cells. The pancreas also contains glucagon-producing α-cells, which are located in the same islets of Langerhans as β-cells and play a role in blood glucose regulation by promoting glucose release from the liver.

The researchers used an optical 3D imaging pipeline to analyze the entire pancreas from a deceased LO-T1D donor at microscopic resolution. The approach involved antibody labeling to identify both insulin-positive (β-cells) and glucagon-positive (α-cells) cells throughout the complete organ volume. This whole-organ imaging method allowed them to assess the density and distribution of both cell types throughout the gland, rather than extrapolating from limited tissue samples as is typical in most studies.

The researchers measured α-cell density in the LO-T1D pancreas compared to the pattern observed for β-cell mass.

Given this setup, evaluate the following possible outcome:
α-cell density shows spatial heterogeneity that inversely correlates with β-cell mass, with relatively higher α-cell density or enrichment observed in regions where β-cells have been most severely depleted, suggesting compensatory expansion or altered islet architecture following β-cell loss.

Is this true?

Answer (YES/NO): NO